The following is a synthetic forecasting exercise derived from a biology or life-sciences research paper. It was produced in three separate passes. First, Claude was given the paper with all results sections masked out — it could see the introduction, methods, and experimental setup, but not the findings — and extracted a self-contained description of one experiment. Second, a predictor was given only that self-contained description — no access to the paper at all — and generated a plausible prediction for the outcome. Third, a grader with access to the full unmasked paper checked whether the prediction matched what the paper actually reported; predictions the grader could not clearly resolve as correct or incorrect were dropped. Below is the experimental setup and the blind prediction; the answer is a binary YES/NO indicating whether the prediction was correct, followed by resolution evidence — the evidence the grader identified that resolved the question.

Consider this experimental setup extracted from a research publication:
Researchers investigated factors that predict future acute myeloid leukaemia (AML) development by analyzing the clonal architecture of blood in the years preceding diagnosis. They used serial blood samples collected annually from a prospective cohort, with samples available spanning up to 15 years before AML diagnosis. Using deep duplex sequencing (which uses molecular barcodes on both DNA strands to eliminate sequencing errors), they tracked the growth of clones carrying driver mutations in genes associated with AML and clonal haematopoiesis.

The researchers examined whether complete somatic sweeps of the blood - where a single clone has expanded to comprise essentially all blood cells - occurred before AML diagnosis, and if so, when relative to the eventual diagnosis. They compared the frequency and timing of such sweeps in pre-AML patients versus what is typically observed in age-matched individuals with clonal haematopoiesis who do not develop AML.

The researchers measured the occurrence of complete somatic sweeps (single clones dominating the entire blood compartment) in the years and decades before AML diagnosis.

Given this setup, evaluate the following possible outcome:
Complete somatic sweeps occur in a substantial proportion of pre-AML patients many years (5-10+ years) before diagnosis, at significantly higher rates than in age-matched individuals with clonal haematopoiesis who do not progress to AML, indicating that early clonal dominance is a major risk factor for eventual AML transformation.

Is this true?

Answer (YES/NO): YES